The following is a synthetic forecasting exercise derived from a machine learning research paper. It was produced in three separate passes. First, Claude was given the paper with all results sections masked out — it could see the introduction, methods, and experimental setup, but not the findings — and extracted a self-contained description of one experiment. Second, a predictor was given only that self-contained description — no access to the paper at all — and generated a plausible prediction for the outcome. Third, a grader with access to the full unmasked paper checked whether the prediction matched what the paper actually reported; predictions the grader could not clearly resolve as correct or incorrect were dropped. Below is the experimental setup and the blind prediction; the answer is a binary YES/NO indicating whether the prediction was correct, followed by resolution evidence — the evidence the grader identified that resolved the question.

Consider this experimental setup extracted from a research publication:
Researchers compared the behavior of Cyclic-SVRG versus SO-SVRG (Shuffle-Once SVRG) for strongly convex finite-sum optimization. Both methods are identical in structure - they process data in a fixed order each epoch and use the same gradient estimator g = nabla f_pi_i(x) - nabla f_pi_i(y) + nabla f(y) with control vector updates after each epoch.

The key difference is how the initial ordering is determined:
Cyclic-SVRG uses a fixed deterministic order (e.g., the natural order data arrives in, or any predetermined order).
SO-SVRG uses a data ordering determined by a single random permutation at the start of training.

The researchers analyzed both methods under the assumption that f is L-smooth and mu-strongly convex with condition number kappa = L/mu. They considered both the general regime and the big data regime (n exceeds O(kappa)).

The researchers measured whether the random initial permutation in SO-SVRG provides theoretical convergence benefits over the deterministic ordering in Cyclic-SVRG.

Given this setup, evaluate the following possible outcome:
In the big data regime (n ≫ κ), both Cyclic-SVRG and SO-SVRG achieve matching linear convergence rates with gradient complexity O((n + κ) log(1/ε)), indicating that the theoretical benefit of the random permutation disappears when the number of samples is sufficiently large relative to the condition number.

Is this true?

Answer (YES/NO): NO